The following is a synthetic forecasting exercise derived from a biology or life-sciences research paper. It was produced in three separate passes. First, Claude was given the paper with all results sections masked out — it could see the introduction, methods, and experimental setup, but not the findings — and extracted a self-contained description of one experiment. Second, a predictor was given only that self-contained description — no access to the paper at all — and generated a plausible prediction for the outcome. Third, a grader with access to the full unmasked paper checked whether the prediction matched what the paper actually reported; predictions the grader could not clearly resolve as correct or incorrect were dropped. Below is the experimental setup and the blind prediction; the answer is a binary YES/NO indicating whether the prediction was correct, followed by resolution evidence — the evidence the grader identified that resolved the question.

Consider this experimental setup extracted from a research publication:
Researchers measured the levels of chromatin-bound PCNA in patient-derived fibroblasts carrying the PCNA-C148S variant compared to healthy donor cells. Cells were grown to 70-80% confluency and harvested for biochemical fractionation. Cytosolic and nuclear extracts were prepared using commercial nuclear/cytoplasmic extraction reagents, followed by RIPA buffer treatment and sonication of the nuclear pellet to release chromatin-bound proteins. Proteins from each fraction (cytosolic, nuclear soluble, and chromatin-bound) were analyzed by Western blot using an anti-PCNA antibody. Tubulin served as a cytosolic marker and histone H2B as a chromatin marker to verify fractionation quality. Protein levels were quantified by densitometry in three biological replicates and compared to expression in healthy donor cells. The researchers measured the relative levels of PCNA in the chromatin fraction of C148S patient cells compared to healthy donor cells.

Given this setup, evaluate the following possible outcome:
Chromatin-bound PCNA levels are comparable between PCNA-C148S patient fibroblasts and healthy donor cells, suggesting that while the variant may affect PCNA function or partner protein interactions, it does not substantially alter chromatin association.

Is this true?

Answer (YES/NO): NO